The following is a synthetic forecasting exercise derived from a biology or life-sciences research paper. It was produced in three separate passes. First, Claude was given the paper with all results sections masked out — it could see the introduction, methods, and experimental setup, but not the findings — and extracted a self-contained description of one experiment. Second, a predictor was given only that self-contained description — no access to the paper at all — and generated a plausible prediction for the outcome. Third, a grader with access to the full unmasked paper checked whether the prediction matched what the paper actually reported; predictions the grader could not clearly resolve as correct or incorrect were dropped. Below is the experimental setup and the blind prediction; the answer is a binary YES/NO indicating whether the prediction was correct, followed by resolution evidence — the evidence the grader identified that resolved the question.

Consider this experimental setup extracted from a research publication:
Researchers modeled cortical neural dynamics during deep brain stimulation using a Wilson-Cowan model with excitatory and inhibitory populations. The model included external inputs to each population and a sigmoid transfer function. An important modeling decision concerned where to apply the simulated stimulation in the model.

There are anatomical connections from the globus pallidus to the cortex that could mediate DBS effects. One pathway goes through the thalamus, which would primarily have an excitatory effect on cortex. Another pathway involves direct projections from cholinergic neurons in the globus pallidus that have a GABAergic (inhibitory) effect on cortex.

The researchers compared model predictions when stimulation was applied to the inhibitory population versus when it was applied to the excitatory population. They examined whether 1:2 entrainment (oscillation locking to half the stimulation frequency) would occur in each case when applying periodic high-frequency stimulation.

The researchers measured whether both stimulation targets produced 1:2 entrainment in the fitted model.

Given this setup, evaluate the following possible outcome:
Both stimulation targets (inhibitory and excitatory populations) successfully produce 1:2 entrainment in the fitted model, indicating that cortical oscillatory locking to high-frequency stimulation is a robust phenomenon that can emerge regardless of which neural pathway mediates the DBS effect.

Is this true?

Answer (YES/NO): YES